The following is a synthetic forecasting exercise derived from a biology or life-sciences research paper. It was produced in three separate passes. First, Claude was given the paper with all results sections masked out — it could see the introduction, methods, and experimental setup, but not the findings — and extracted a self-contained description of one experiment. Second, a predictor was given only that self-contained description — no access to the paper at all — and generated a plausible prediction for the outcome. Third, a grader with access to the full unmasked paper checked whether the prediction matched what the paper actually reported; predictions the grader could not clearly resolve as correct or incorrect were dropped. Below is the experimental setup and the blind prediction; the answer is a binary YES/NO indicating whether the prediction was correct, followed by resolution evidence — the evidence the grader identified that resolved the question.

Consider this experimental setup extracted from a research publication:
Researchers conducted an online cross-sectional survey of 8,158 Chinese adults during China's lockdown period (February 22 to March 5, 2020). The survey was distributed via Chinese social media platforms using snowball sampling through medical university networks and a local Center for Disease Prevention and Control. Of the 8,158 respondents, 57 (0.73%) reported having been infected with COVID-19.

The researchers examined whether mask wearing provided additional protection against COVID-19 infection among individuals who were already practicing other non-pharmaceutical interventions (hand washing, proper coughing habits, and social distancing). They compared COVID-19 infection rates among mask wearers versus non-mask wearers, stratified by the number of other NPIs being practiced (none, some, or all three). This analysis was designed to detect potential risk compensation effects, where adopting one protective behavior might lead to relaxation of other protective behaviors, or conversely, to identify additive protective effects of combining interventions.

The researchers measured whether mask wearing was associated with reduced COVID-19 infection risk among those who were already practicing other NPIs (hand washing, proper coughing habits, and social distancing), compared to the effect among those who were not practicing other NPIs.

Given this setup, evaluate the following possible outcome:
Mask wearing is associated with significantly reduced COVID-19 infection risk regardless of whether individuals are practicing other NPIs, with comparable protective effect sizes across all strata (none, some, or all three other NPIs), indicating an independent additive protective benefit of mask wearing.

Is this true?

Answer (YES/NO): YES